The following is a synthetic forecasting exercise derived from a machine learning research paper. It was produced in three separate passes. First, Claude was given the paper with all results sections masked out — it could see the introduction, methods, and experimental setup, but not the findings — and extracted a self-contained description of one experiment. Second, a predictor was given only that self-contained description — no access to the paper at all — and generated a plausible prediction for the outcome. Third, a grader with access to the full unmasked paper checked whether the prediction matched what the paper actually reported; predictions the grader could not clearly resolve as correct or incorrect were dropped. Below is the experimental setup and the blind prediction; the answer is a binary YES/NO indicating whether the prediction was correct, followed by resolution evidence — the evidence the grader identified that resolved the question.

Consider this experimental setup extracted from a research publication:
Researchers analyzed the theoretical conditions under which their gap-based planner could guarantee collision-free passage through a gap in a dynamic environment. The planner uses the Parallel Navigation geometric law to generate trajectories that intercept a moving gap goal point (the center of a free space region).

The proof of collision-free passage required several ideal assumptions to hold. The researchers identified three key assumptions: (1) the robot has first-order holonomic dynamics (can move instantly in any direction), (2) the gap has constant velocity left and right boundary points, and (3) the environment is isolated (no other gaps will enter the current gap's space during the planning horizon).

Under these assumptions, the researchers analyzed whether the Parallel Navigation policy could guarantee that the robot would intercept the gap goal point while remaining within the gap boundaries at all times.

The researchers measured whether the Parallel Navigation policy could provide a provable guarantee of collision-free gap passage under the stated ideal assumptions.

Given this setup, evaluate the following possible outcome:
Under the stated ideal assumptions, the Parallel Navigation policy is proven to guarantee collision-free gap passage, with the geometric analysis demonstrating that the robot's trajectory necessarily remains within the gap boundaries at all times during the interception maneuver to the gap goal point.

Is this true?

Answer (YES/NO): YES